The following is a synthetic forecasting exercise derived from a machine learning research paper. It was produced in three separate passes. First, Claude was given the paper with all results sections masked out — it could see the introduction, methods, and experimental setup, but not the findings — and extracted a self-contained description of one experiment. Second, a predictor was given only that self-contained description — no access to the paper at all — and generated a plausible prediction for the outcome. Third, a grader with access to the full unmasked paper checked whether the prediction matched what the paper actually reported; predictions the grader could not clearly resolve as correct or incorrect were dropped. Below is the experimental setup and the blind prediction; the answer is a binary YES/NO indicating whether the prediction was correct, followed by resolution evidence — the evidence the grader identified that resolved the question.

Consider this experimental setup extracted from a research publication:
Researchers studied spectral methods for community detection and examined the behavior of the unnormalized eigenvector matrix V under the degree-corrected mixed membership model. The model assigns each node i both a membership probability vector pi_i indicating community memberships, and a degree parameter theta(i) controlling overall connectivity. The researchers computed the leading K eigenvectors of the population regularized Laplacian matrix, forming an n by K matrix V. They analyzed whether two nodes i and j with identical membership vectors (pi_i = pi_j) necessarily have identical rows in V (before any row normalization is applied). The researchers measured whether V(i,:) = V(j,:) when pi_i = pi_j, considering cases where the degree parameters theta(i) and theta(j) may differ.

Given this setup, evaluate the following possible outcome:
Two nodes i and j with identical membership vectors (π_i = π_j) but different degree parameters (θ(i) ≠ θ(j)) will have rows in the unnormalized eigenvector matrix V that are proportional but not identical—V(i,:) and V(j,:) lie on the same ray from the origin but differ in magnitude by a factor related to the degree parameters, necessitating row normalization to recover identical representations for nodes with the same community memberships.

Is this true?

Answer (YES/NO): YES